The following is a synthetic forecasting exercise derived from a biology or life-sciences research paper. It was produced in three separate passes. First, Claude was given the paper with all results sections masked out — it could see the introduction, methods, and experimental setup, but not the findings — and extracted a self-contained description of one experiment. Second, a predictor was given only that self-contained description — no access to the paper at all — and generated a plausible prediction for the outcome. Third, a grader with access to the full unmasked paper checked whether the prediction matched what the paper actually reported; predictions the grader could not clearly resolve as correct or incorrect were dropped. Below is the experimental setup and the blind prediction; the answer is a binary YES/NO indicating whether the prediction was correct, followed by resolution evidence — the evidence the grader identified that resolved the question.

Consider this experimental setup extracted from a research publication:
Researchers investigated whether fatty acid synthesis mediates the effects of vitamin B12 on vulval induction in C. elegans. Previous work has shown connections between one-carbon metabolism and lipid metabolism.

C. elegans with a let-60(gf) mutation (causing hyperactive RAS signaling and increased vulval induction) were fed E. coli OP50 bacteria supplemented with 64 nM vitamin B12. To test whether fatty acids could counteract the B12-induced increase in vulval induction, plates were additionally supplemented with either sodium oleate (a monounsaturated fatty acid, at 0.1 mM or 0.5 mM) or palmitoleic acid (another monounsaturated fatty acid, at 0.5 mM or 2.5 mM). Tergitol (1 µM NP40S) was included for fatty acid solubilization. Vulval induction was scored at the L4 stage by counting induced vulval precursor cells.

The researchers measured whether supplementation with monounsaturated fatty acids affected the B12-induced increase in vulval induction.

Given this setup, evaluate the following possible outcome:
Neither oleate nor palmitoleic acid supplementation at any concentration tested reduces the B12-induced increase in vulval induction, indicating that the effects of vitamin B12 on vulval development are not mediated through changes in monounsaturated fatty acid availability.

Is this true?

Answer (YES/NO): NO